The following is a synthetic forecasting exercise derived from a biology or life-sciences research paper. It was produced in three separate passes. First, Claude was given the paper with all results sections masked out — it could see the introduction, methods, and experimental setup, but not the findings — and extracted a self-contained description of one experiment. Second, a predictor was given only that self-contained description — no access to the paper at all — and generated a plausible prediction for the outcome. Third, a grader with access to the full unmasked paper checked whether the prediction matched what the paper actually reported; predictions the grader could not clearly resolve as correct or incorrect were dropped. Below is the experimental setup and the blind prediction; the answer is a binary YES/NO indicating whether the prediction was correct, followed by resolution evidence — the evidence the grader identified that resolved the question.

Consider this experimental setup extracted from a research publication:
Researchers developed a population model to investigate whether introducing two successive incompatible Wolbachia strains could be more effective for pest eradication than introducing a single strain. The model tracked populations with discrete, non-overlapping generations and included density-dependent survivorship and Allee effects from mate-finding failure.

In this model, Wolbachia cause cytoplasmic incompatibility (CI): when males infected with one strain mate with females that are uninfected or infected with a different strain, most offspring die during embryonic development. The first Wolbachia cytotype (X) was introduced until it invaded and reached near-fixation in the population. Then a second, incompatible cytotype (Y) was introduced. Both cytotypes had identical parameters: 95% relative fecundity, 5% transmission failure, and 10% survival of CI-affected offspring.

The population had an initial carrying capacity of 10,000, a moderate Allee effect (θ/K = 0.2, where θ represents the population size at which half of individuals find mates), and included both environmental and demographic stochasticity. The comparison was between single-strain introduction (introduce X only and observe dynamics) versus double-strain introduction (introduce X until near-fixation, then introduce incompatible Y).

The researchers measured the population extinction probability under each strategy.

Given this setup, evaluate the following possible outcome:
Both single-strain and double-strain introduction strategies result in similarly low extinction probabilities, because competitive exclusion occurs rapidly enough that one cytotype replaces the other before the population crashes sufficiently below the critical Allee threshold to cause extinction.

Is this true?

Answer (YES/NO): NO